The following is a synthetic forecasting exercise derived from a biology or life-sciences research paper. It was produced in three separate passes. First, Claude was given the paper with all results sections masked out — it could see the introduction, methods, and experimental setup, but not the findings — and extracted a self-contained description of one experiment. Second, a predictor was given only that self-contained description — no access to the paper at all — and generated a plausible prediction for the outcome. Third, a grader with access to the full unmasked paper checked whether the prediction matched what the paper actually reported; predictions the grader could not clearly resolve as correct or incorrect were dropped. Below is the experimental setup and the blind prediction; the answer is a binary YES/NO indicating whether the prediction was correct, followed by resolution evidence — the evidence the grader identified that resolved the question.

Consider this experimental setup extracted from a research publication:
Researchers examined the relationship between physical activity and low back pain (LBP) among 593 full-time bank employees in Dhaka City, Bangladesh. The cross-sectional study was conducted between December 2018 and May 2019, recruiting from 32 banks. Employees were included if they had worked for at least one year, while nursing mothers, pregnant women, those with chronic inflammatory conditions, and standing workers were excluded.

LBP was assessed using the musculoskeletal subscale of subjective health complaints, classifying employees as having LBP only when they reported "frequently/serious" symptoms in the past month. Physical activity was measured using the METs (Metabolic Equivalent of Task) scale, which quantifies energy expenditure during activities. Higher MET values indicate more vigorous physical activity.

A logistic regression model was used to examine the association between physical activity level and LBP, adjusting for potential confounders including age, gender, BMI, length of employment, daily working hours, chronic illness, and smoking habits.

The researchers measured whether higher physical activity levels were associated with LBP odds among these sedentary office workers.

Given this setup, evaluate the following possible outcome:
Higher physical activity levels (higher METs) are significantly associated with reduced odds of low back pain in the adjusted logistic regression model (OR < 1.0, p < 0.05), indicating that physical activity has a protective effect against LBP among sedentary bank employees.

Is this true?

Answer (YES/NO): NO